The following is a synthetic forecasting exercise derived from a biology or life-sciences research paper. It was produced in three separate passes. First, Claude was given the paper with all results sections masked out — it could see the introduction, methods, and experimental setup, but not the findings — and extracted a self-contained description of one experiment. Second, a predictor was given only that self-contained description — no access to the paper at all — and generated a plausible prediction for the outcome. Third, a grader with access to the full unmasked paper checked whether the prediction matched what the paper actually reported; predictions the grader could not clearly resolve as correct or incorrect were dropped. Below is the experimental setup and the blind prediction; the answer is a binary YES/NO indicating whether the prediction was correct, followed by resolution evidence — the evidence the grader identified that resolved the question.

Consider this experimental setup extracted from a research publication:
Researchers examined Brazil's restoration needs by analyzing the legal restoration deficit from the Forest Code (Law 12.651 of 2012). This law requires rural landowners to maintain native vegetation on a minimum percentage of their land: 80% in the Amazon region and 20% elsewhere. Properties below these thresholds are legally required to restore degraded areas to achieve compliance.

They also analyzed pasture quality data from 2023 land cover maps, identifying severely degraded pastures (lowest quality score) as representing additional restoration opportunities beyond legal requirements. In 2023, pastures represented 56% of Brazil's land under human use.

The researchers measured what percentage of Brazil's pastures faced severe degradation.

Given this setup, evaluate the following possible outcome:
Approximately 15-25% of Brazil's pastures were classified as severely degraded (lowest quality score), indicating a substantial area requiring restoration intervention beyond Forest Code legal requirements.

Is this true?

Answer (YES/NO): YES